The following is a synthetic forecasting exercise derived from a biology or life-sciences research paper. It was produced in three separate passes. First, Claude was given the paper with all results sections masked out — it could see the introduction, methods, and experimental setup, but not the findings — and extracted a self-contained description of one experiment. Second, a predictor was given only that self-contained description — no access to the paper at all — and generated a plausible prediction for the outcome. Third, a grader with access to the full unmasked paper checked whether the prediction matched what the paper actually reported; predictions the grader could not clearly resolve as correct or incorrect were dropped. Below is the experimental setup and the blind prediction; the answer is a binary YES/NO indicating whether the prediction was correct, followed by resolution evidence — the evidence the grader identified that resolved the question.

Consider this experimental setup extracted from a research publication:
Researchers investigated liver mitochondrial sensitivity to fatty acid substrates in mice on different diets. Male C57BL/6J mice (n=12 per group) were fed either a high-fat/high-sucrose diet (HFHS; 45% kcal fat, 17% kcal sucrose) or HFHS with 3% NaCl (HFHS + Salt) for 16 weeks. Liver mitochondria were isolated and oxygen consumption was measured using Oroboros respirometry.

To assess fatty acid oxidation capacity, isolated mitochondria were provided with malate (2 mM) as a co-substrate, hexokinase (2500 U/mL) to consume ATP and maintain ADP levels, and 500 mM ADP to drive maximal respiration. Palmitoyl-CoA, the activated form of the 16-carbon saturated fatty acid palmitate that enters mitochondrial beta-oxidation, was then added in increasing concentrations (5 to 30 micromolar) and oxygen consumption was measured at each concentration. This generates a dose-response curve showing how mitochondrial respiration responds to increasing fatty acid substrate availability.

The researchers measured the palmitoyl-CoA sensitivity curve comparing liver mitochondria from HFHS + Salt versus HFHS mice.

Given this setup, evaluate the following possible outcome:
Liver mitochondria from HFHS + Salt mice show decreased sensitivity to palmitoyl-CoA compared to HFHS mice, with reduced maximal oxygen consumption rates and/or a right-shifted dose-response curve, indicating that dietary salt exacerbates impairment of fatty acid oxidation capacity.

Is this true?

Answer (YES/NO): NO